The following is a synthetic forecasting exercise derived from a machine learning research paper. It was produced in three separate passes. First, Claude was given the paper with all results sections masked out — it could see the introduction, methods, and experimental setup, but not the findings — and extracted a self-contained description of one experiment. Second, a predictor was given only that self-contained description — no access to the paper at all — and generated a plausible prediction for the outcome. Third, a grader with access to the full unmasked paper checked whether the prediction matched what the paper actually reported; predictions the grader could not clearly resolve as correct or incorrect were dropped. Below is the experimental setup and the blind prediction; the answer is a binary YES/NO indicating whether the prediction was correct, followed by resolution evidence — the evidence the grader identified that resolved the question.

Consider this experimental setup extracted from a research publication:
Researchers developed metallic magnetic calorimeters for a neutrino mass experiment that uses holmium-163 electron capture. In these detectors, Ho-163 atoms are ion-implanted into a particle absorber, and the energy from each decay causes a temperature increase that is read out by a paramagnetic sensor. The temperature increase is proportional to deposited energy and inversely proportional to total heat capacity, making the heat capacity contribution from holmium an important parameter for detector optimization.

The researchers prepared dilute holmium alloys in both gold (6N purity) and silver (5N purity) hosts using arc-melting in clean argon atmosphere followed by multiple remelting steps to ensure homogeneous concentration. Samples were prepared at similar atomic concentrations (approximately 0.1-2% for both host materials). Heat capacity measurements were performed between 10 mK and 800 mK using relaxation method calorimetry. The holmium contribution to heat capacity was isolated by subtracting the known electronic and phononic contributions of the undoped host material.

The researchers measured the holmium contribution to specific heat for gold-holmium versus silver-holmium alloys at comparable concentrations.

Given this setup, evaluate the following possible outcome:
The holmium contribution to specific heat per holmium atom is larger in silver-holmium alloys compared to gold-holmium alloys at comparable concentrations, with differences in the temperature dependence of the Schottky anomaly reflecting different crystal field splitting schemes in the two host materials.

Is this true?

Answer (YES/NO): NO